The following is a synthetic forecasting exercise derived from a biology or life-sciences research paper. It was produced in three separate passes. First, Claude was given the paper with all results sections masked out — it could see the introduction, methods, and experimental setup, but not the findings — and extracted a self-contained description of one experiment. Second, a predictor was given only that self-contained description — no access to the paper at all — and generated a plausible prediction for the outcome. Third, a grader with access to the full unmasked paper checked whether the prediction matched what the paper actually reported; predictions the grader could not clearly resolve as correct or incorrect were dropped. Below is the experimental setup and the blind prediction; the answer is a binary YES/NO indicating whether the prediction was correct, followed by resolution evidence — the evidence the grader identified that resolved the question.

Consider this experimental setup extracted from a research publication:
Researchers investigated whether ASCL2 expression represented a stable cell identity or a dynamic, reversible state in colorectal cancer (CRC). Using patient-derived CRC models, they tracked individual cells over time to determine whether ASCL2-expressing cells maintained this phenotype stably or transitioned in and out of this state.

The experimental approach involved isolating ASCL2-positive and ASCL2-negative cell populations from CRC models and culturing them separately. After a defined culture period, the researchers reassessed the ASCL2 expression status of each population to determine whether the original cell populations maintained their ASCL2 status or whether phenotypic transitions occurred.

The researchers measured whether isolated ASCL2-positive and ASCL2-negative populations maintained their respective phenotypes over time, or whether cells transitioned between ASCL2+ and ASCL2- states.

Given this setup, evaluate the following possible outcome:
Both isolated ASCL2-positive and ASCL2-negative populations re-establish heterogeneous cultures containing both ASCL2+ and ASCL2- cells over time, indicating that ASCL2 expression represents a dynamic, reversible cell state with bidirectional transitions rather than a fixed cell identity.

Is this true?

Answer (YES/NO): NO